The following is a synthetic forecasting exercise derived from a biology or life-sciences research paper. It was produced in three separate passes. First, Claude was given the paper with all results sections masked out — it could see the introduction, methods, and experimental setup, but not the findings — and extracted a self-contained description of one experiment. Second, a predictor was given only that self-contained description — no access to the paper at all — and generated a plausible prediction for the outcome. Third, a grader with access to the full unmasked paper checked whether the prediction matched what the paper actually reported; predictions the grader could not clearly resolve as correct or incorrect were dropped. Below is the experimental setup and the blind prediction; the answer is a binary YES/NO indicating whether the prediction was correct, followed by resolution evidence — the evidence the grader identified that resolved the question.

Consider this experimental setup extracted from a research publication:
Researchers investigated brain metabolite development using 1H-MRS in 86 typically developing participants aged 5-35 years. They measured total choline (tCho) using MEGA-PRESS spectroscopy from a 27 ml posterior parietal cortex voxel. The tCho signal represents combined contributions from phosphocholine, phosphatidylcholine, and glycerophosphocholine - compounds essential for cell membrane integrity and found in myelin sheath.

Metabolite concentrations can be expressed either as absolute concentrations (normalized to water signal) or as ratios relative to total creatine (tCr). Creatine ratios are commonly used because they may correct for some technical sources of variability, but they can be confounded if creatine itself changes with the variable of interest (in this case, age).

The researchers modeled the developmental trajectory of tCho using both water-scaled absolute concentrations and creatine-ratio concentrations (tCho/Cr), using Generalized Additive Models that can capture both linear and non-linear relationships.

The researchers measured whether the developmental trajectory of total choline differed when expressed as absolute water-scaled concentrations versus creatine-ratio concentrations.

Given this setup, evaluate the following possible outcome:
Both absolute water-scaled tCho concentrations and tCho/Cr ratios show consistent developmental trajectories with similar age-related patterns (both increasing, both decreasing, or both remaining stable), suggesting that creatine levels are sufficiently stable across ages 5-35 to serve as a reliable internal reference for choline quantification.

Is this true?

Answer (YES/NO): NO